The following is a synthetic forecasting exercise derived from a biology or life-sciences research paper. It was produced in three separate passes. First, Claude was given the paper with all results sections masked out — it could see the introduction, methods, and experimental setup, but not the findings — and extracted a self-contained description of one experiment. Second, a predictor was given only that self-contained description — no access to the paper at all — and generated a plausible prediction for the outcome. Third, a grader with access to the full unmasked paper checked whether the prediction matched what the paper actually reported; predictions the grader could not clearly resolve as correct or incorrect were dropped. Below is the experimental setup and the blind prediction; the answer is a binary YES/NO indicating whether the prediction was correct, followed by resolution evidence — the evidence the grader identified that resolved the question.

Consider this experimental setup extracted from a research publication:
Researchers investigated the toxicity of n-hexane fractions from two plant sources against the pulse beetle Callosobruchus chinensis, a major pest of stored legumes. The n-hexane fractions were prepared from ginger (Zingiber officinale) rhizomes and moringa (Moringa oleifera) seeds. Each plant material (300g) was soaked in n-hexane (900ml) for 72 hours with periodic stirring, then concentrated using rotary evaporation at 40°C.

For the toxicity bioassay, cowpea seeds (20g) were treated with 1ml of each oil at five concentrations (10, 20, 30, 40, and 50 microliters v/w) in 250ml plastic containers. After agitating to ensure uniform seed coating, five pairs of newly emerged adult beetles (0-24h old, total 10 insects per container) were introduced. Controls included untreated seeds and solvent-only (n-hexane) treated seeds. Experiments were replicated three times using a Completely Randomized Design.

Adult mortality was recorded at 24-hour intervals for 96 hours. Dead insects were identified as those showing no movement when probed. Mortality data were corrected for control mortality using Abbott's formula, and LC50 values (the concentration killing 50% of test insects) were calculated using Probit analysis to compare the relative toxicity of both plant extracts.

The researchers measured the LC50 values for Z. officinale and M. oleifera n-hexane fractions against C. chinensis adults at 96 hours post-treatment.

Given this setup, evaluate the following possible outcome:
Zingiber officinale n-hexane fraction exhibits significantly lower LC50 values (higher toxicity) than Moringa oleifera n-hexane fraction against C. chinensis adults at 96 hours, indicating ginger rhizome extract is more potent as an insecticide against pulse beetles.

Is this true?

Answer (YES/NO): NO